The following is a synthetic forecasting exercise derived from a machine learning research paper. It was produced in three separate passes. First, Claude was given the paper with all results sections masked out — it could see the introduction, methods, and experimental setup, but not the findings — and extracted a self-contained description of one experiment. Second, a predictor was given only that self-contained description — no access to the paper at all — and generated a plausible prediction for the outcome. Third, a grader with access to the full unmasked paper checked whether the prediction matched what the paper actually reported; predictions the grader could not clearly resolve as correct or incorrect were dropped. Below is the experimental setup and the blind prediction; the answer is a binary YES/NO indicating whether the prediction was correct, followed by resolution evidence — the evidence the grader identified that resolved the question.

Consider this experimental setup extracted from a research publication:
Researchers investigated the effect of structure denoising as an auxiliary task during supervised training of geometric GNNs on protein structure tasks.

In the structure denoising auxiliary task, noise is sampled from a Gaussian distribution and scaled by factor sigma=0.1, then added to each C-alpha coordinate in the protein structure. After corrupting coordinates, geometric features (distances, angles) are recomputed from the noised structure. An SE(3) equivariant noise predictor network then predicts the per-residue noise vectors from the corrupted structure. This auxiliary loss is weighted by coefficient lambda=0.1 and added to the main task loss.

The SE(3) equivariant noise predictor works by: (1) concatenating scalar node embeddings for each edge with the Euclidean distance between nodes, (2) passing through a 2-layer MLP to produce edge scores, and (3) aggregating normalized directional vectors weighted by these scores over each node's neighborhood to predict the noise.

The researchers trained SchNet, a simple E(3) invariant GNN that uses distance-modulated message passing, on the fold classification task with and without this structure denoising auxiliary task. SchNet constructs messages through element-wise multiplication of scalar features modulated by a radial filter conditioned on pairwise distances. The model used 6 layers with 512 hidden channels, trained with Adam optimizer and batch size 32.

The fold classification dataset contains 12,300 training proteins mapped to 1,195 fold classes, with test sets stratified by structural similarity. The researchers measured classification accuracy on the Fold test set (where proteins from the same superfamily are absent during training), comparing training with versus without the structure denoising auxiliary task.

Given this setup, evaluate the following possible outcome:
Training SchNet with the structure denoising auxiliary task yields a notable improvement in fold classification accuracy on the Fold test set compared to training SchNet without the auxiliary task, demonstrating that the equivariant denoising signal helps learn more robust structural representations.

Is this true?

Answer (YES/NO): NO